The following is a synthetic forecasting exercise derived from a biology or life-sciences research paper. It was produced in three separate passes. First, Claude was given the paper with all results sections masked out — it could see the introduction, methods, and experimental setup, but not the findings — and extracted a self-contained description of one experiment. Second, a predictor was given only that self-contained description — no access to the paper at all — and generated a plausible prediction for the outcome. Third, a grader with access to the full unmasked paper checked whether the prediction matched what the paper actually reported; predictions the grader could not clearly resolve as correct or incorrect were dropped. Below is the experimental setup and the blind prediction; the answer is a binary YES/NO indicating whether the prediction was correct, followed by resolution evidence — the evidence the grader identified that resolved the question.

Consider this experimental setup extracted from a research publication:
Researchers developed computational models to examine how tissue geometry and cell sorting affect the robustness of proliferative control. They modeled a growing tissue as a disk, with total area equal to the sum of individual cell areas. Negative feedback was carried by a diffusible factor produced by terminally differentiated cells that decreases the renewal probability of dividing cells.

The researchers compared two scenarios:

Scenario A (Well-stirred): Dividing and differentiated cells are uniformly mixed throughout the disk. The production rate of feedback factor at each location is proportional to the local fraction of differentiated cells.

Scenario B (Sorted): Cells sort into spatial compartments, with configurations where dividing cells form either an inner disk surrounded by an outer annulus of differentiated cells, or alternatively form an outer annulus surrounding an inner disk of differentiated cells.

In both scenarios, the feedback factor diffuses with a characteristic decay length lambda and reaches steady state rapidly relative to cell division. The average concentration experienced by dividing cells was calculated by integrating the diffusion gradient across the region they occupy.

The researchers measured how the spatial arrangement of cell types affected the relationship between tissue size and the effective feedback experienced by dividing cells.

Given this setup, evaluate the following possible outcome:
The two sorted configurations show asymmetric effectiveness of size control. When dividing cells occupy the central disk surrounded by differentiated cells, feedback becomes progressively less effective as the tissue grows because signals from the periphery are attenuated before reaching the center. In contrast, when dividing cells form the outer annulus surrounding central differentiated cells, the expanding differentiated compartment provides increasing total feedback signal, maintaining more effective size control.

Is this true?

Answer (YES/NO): NO